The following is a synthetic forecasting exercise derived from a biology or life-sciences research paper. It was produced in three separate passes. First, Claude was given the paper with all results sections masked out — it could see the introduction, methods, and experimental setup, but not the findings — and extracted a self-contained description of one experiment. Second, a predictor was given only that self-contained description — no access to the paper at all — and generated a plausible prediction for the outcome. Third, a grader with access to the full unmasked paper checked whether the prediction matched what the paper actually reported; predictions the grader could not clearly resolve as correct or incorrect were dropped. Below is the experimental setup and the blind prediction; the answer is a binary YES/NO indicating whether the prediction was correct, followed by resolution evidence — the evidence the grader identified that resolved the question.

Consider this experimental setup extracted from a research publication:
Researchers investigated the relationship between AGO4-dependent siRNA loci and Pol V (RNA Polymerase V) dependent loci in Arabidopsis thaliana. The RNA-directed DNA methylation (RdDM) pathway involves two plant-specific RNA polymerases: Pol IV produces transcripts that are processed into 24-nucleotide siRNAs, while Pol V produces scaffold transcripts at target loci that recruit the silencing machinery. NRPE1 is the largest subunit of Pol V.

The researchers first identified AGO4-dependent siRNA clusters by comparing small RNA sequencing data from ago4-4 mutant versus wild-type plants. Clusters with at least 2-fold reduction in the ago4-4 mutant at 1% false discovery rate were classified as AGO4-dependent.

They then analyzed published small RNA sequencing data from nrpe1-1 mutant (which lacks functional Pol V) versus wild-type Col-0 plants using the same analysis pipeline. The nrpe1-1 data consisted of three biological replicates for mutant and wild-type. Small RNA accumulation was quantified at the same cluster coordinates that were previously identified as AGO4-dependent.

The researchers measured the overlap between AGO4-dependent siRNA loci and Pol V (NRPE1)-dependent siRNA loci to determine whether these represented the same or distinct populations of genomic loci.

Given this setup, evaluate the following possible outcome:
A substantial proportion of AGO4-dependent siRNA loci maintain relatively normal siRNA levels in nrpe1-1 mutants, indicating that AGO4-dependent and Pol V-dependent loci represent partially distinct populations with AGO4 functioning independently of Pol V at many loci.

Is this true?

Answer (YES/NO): NO